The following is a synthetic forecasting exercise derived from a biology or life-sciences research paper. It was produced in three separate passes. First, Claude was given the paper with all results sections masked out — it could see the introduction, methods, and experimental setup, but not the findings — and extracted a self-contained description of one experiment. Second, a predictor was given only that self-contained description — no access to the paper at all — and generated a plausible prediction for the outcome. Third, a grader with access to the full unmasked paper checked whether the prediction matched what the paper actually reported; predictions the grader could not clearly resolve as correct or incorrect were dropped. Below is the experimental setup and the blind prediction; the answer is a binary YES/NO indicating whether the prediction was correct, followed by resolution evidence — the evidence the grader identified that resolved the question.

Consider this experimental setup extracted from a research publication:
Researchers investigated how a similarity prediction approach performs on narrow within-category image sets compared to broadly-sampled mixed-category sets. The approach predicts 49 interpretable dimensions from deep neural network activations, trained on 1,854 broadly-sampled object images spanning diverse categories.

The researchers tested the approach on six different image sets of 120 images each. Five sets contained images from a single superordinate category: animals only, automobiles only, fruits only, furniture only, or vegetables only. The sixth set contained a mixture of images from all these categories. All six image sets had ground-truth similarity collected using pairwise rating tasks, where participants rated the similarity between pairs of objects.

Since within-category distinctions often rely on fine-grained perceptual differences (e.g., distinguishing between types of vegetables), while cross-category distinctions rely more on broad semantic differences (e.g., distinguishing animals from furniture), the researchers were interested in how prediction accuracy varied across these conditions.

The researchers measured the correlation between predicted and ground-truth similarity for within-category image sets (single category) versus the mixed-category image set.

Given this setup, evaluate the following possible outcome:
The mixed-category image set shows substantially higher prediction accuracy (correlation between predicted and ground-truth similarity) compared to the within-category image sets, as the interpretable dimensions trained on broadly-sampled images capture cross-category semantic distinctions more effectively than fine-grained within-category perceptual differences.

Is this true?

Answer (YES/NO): YES